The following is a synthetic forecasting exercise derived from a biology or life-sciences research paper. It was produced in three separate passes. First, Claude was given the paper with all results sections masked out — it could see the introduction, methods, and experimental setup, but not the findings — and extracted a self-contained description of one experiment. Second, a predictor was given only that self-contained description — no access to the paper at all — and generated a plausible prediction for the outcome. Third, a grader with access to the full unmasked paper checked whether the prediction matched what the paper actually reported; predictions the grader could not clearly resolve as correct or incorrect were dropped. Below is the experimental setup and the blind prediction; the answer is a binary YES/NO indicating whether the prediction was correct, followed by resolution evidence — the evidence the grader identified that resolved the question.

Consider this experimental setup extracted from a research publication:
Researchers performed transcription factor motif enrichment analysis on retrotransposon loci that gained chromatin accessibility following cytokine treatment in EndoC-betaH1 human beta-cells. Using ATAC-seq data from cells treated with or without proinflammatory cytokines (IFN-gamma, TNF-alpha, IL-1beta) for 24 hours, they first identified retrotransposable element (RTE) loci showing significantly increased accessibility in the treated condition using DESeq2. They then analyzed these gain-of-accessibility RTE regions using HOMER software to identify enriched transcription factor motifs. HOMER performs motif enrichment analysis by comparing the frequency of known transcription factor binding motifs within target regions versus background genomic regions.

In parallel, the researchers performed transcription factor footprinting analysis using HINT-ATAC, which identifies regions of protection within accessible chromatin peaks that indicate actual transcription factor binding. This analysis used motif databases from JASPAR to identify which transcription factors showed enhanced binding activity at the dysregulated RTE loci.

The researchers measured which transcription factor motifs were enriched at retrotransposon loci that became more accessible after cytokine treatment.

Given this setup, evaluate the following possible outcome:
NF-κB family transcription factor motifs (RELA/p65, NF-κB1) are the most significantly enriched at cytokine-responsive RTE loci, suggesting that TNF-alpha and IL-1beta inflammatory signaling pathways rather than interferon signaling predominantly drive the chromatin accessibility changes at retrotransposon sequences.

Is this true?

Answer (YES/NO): NO